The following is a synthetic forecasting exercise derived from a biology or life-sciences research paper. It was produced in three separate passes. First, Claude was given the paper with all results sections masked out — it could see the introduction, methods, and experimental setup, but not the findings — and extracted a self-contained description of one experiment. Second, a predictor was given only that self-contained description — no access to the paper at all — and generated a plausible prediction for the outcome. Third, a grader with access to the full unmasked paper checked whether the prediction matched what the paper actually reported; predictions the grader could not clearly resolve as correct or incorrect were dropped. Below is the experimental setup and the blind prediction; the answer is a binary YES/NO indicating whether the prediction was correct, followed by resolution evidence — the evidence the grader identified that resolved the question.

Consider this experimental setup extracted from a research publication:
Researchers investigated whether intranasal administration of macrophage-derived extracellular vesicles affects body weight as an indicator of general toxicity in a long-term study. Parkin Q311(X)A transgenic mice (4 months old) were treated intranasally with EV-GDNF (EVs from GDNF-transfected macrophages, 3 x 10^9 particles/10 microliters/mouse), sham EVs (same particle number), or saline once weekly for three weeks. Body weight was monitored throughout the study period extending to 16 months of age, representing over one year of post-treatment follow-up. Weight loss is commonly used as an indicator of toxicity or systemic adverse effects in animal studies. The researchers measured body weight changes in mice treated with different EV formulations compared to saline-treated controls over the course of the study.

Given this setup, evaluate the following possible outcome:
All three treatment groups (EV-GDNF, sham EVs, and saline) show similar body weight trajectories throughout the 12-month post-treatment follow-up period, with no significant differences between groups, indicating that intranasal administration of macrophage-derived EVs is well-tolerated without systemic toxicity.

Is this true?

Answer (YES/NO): YES